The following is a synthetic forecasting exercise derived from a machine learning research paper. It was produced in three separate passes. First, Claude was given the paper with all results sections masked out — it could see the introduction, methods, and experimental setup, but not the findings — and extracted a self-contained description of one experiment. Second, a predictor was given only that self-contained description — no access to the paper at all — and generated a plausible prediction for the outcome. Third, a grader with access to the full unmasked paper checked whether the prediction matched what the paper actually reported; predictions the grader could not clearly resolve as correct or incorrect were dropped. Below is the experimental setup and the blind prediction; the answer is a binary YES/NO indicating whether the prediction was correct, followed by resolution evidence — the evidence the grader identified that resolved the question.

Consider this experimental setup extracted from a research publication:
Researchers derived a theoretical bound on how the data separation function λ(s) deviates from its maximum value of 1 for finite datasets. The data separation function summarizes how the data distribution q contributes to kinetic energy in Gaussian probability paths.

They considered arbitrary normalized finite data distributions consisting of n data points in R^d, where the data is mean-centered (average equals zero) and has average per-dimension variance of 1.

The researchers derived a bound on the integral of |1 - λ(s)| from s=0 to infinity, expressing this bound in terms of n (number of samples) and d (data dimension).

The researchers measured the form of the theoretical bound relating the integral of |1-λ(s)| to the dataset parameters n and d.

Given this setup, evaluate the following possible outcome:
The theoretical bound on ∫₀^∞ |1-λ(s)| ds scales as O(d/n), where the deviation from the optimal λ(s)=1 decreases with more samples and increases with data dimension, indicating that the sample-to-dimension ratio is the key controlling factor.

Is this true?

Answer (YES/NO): NO